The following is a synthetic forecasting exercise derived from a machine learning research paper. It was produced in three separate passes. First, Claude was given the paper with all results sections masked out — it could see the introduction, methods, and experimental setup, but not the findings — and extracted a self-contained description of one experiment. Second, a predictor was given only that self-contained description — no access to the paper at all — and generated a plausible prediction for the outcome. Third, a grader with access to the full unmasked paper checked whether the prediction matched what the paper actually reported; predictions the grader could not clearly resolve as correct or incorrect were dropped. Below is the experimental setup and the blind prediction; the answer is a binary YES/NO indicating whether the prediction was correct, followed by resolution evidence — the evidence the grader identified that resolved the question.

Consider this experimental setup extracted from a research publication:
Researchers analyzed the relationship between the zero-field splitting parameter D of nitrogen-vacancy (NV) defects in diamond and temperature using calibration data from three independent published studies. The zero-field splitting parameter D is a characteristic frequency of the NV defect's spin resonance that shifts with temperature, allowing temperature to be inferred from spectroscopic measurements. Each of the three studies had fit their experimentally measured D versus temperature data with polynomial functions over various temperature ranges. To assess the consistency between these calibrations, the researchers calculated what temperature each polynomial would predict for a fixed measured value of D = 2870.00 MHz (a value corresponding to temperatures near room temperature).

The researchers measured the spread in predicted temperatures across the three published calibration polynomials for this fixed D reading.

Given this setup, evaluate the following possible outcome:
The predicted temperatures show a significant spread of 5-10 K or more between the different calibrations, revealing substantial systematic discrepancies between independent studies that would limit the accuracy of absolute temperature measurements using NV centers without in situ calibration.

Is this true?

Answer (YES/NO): YES